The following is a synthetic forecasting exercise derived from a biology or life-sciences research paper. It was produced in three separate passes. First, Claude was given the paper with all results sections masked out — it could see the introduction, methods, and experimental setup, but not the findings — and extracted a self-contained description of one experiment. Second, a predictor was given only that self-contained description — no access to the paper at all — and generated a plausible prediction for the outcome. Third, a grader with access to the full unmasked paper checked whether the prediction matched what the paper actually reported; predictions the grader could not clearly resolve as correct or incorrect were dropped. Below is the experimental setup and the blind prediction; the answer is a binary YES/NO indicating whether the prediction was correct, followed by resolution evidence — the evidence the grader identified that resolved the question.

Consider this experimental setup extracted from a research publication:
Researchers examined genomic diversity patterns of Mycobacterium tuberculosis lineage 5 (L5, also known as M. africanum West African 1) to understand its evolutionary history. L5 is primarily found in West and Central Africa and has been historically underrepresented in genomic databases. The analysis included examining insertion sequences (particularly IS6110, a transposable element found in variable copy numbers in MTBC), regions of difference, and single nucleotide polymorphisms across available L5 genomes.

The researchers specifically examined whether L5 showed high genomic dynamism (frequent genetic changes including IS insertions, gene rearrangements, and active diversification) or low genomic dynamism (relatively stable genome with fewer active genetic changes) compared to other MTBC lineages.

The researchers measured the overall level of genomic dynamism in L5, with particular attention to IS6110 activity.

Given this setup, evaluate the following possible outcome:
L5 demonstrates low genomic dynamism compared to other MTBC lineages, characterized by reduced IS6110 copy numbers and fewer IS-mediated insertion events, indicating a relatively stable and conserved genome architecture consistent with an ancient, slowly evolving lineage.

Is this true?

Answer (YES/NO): YES